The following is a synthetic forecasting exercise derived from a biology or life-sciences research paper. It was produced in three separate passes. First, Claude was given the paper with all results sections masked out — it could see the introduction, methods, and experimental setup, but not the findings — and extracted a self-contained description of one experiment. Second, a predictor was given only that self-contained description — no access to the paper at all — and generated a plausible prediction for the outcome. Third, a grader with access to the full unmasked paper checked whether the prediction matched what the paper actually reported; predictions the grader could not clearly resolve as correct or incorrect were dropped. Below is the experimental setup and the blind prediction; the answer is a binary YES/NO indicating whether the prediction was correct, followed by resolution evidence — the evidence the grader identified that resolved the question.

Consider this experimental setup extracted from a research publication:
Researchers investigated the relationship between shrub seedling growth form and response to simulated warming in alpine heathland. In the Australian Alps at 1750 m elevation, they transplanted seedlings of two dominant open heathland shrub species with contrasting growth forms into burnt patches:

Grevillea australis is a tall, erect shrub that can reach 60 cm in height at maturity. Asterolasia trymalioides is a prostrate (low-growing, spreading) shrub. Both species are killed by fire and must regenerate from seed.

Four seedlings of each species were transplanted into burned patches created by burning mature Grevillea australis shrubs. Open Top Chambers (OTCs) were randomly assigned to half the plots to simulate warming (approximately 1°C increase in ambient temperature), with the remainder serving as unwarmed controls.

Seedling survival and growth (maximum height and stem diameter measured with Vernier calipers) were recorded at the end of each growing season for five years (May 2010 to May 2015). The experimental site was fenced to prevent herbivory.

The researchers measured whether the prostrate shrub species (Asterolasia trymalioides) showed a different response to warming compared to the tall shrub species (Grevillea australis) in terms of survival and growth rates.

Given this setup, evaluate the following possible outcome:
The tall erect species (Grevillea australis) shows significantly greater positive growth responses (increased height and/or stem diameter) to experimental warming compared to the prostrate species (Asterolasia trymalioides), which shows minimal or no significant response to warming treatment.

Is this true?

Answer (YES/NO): YES